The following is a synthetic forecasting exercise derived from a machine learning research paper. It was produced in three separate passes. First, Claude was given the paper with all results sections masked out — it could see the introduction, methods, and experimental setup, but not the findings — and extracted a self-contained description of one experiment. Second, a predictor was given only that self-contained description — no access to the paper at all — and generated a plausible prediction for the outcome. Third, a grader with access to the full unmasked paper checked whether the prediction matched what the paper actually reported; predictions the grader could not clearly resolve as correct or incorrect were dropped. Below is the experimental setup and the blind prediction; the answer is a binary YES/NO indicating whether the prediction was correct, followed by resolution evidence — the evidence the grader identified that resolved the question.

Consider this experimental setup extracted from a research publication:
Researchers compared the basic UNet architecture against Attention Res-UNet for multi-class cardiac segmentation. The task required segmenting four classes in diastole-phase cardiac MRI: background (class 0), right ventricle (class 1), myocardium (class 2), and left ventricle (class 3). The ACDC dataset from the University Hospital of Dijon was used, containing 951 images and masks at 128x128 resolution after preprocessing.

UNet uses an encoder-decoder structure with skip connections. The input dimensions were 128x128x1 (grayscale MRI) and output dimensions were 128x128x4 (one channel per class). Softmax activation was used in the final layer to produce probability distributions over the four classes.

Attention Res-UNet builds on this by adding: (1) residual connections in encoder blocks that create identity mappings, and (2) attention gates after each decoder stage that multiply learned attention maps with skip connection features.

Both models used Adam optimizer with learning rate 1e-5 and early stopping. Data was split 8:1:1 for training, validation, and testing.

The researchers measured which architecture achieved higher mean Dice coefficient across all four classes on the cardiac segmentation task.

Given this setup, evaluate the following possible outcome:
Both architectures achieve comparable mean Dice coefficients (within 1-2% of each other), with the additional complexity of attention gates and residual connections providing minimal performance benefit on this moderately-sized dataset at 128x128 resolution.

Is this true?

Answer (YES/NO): YES